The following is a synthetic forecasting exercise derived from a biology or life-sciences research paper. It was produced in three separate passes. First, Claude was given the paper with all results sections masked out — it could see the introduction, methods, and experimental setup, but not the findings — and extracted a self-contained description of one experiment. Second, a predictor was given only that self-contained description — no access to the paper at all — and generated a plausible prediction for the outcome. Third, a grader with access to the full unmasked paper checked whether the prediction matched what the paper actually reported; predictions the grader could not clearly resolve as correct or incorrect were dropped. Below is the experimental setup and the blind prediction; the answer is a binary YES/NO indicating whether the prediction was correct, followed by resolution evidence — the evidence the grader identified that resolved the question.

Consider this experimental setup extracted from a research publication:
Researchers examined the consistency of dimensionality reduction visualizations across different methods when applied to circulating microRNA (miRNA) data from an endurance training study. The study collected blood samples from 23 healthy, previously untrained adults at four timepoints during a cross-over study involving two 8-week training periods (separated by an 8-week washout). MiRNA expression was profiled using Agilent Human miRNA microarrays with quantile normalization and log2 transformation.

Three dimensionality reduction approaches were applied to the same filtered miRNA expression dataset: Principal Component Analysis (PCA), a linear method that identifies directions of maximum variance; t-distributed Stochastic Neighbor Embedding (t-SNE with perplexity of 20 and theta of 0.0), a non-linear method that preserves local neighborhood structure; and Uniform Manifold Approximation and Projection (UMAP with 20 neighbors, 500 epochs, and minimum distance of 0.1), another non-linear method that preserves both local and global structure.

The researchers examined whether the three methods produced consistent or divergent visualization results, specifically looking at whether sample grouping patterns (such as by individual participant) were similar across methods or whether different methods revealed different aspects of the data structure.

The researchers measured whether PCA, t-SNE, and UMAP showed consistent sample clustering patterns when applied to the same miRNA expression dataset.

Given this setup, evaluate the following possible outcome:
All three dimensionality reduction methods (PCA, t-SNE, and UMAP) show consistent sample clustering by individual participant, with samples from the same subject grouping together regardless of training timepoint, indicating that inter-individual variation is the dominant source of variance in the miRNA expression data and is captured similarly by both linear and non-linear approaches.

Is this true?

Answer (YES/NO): NO